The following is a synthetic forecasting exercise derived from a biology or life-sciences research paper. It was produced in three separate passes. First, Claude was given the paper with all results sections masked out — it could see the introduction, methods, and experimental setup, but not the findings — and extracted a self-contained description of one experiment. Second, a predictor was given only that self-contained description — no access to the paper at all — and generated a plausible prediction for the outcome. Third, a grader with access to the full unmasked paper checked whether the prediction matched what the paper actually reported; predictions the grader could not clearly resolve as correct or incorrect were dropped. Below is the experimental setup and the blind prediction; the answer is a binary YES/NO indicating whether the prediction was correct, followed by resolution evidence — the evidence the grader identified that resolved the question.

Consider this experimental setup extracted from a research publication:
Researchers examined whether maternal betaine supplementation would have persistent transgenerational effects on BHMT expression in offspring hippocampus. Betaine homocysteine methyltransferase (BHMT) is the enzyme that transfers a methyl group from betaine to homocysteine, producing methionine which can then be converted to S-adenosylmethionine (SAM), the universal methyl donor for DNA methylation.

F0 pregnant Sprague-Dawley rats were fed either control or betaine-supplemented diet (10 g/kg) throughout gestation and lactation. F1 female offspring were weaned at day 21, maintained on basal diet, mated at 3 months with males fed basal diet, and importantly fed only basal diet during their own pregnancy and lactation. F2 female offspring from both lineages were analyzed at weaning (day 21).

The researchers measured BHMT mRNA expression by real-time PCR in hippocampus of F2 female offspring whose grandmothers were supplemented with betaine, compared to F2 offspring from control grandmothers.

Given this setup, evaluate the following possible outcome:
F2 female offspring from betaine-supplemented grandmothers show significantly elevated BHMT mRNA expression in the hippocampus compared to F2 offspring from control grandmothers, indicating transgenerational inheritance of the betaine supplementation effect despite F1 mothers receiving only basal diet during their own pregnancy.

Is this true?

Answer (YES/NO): YES